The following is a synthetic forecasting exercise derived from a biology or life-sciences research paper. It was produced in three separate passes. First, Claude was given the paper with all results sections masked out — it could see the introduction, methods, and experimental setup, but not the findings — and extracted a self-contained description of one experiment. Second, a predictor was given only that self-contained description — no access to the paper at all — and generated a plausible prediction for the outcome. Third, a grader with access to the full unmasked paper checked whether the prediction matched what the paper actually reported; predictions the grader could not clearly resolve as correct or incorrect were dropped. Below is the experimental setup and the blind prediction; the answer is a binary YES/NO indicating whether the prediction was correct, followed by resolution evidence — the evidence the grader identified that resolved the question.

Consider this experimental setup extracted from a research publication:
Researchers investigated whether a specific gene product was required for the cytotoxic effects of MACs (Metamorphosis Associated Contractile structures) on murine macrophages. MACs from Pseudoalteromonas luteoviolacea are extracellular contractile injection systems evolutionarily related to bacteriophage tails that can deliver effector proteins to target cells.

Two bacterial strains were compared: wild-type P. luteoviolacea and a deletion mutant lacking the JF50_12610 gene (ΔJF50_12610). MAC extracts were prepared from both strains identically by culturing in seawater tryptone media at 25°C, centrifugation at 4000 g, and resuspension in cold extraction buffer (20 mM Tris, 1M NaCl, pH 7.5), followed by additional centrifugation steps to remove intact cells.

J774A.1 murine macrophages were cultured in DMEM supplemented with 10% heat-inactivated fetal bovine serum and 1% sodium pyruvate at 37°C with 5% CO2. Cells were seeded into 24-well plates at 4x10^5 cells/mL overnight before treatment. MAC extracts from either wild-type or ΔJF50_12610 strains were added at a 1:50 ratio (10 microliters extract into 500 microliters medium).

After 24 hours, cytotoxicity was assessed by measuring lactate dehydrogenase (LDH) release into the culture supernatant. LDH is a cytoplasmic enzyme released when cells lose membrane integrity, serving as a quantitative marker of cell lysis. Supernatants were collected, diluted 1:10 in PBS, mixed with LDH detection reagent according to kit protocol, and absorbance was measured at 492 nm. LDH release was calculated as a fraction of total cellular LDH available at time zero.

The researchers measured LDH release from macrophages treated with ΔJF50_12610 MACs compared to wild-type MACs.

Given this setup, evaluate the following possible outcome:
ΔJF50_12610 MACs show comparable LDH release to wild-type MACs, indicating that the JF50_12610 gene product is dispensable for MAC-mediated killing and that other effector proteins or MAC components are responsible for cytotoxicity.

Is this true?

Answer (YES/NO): NO